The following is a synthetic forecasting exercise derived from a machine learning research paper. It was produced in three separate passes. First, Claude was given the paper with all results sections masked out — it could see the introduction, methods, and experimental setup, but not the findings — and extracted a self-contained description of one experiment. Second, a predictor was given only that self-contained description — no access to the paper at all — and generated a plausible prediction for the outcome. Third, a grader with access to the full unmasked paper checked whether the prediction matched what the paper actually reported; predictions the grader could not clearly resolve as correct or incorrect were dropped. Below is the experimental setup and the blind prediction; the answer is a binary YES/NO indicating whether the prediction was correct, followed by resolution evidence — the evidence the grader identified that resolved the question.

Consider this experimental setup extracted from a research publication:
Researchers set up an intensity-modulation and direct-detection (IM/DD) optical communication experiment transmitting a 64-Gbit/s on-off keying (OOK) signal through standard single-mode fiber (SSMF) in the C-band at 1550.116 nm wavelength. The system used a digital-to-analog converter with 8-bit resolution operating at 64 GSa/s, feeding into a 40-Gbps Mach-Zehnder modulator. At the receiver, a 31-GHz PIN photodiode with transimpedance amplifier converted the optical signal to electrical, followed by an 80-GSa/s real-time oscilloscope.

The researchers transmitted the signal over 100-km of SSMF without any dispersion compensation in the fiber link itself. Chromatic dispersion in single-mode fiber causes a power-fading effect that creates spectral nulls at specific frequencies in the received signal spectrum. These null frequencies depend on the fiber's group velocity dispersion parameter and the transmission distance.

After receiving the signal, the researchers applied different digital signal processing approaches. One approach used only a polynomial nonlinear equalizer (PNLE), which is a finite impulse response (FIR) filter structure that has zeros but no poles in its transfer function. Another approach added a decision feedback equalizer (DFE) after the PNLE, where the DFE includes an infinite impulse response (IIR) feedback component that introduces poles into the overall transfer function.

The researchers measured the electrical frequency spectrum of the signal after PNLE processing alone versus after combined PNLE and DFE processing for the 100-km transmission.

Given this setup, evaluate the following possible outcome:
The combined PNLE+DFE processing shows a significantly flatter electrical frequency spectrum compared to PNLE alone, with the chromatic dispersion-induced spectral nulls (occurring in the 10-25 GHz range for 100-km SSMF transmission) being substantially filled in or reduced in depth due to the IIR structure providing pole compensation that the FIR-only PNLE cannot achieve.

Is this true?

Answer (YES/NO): YES